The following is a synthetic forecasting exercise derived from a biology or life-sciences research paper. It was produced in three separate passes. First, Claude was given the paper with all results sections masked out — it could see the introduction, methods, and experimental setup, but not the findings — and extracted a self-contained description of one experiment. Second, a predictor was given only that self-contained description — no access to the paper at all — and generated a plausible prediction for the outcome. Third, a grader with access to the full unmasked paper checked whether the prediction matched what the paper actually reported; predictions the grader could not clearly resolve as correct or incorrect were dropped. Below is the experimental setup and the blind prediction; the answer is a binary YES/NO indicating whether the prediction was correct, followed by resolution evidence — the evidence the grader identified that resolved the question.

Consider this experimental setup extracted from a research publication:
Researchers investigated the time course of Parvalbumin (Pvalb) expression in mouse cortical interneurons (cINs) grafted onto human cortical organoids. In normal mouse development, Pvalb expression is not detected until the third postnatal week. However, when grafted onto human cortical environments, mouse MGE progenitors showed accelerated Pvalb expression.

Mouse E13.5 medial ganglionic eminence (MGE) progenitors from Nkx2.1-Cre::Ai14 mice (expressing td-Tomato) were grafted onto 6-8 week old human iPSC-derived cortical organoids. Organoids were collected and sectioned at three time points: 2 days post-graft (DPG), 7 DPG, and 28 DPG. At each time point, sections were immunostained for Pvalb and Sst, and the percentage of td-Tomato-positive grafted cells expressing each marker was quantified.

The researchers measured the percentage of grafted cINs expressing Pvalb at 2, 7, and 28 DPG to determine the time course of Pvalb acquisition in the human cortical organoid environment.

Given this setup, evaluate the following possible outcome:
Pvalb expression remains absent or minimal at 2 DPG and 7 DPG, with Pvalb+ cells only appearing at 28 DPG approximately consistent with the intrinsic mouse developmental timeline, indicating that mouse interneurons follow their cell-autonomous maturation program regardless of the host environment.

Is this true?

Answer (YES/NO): NO